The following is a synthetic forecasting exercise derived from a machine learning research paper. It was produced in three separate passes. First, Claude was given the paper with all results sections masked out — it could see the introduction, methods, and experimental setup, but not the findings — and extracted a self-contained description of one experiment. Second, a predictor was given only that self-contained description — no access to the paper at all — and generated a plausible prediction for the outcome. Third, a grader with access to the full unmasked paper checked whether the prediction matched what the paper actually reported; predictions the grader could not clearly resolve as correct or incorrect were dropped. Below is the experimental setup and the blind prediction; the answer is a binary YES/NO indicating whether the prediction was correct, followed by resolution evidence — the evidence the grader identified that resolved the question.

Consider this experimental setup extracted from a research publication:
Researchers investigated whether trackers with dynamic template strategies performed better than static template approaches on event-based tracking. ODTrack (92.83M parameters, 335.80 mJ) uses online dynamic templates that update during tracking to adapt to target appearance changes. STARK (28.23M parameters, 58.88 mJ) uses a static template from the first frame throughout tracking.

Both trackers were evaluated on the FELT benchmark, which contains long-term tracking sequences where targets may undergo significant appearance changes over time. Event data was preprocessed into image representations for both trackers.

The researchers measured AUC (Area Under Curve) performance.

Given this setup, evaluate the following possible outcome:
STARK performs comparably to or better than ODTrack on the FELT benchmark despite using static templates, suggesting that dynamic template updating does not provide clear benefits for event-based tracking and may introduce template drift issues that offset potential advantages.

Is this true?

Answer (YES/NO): YES